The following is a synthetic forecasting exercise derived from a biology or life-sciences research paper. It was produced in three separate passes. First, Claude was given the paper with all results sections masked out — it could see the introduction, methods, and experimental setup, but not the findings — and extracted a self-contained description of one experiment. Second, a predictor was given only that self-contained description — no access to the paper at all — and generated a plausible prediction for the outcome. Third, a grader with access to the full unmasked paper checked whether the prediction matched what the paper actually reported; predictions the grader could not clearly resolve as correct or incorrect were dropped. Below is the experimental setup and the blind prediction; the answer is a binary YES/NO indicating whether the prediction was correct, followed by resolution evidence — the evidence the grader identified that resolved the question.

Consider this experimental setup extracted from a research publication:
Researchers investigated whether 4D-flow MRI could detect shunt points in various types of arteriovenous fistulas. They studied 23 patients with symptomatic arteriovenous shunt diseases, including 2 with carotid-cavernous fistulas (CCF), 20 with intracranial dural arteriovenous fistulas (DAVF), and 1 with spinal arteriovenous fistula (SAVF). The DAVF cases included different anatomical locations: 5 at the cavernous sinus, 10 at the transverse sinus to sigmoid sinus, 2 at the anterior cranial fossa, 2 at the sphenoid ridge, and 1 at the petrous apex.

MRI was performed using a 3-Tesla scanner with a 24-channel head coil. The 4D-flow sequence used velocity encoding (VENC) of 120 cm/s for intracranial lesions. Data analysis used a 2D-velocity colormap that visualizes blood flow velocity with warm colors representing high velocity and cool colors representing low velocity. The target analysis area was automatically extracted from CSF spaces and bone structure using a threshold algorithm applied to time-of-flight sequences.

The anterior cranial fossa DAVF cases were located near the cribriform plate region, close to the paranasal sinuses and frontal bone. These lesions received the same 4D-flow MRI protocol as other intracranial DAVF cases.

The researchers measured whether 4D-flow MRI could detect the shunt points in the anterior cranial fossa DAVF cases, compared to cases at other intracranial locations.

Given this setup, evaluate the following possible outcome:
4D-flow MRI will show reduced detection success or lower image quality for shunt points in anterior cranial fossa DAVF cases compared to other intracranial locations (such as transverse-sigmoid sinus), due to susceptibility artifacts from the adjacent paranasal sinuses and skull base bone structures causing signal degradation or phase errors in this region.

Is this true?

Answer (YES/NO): YES